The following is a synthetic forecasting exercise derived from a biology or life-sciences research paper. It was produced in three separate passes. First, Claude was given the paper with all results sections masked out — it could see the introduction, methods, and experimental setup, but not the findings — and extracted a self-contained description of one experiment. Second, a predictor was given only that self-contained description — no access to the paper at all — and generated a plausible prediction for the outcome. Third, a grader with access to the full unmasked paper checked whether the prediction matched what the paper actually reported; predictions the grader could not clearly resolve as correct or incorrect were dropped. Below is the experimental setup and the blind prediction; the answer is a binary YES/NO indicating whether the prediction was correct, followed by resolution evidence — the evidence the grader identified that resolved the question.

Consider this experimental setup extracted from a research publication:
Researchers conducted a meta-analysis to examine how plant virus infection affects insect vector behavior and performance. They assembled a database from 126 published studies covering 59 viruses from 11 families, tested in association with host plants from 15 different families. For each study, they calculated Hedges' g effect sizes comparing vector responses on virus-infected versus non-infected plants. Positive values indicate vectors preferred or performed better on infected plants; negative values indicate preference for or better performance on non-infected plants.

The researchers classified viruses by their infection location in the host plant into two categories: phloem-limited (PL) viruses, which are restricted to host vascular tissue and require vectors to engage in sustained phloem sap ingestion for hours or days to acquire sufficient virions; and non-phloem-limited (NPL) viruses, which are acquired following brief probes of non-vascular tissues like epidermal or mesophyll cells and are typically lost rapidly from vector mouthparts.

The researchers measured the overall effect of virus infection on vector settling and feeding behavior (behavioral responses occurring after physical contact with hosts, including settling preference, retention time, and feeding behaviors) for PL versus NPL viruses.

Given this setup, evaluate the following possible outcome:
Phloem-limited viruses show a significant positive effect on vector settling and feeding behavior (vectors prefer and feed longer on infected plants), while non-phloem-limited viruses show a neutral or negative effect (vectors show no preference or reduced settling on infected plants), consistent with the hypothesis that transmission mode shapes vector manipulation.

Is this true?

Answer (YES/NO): YES